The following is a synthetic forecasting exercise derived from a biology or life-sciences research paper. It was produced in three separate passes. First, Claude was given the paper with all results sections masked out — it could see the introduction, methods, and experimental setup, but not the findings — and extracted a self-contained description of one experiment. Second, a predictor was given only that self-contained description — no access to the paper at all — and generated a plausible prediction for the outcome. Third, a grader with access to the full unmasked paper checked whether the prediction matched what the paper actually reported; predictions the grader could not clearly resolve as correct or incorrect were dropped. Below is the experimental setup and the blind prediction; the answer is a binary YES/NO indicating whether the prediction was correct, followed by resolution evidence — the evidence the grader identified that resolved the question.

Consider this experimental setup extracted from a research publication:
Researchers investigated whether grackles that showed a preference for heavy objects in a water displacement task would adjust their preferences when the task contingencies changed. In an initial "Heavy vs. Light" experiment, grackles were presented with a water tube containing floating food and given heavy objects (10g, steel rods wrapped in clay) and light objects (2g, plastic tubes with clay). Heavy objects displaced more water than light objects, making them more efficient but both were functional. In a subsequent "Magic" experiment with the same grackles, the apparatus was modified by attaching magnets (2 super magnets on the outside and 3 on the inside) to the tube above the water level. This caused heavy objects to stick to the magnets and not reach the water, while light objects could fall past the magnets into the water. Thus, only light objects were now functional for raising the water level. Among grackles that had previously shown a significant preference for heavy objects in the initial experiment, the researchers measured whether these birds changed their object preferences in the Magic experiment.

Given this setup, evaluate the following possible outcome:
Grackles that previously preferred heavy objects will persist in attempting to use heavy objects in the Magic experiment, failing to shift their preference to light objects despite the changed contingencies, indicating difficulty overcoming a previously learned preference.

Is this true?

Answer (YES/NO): NO